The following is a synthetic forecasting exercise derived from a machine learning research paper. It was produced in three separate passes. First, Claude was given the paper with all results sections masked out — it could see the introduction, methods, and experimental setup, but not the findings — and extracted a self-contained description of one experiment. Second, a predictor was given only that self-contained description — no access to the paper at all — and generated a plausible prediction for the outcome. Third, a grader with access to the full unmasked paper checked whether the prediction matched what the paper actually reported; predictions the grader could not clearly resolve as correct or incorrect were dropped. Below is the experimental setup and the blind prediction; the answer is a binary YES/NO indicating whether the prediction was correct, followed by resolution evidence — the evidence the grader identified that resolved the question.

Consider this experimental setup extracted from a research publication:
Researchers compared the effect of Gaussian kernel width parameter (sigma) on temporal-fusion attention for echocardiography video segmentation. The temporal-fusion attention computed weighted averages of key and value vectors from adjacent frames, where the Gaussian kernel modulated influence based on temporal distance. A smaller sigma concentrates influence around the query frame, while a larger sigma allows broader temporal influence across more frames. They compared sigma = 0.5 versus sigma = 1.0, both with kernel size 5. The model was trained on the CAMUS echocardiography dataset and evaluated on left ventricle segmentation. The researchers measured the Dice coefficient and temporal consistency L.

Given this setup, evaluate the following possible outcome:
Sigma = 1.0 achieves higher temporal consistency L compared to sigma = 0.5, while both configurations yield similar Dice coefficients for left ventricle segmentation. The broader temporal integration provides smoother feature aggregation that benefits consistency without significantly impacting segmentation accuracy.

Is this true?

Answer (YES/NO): NO